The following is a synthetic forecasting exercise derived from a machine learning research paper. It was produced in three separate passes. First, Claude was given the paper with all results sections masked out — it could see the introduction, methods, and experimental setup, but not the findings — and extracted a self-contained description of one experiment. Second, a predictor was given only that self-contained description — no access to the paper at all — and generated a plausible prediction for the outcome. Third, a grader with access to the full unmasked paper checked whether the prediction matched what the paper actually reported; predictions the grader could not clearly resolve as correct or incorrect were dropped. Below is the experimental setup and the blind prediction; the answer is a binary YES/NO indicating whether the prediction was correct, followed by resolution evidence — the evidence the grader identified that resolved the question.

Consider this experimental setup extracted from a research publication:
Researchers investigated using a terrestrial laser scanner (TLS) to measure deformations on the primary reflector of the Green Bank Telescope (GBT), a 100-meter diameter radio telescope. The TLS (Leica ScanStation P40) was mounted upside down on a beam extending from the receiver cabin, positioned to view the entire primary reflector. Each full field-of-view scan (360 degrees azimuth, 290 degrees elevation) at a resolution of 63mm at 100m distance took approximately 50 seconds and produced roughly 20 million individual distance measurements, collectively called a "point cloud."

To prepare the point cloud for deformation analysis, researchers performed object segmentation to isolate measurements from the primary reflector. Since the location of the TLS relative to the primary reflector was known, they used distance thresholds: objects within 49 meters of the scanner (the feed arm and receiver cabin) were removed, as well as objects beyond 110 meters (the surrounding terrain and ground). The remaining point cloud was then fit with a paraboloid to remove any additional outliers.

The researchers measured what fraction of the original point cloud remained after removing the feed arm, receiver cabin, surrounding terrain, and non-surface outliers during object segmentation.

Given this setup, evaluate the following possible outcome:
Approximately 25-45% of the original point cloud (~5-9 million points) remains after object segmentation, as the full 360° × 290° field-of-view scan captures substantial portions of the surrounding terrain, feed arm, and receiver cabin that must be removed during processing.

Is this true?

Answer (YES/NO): NO